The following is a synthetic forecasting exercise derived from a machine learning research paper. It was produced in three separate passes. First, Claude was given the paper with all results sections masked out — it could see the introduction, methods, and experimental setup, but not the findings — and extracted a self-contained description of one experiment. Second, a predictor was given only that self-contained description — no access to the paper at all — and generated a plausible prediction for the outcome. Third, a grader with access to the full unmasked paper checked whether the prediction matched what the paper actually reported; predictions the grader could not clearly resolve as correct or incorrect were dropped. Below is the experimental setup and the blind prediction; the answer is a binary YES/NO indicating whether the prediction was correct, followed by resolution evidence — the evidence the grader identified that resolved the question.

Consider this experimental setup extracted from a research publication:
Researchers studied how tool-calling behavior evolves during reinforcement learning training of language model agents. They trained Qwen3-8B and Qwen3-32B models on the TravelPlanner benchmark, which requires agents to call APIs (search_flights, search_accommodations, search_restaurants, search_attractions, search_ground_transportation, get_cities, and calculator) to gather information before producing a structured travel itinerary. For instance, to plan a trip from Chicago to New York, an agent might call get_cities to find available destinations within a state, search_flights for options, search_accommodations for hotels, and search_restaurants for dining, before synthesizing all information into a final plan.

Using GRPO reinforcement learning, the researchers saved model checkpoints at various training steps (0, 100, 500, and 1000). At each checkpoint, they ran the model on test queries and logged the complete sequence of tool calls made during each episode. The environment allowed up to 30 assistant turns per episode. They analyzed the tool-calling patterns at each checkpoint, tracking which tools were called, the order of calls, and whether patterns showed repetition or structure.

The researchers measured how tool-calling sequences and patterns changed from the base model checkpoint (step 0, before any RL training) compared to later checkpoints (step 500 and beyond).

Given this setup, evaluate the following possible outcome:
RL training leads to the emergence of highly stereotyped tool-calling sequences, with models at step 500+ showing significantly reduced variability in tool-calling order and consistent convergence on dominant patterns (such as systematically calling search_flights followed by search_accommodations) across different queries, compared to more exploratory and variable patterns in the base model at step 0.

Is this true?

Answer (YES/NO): NO